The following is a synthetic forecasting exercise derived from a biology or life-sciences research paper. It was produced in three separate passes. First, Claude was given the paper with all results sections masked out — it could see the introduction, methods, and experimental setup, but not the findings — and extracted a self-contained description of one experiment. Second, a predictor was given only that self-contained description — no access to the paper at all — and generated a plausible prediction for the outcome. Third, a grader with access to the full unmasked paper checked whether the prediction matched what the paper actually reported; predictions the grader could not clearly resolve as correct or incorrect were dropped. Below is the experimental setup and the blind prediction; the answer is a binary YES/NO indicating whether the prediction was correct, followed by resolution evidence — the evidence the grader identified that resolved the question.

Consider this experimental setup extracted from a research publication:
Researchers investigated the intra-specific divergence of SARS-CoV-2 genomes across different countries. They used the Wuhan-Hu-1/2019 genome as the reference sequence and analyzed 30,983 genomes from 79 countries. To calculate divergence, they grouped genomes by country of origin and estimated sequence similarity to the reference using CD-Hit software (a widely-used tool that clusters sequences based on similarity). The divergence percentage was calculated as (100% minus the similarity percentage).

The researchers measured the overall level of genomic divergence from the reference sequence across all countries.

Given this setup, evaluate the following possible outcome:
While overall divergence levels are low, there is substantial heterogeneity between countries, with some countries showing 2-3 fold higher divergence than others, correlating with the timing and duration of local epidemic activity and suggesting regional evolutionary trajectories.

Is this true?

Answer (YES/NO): NO